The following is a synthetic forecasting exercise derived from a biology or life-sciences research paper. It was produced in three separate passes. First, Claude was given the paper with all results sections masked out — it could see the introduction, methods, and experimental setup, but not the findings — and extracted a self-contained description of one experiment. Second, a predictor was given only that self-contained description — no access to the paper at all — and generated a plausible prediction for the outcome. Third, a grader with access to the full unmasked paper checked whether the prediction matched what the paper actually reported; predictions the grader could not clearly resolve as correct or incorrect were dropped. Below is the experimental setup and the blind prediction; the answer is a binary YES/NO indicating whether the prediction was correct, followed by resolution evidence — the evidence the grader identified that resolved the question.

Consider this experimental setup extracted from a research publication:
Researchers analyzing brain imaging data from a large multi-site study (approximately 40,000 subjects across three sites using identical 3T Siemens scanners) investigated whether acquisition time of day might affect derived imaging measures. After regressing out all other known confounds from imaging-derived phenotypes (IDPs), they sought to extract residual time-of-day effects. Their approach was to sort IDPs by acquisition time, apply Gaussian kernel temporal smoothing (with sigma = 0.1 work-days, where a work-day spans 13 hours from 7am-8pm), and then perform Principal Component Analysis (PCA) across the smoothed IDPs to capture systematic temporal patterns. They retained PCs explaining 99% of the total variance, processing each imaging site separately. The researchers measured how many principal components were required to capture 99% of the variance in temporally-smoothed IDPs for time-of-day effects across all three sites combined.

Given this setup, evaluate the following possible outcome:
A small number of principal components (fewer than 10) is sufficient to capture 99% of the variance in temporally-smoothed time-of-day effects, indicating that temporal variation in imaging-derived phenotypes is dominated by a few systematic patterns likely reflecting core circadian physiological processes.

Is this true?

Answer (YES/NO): NO